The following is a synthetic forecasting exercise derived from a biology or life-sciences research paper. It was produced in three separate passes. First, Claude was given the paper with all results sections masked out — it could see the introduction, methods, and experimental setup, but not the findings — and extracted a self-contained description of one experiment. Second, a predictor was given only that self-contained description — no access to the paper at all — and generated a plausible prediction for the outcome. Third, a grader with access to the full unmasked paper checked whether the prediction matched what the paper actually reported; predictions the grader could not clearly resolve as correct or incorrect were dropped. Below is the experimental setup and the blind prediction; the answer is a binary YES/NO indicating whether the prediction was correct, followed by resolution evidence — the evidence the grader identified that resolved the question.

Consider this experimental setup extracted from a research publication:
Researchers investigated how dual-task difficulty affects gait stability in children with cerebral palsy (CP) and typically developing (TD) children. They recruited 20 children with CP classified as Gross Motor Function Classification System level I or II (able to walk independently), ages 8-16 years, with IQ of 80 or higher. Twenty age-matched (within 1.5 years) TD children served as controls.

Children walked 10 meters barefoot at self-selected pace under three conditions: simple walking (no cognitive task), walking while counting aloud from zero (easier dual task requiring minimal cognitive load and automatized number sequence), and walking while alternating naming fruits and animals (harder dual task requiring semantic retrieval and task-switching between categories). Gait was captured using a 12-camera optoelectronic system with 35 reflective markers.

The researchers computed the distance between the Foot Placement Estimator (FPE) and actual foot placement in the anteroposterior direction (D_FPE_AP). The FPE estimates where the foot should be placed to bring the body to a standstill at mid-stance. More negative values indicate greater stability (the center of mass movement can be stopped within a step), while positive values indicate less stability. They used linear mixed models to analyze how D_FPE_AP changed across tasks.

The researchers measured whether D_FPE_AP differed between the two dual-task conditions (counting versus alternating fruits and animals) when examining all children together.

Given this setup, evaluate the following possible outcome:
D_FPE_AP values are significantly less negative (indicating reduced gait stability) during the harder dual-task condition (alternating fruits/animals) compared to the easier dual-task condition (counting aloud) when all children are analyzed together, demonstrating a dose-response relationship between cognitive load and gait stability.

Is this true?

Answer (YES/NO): NO